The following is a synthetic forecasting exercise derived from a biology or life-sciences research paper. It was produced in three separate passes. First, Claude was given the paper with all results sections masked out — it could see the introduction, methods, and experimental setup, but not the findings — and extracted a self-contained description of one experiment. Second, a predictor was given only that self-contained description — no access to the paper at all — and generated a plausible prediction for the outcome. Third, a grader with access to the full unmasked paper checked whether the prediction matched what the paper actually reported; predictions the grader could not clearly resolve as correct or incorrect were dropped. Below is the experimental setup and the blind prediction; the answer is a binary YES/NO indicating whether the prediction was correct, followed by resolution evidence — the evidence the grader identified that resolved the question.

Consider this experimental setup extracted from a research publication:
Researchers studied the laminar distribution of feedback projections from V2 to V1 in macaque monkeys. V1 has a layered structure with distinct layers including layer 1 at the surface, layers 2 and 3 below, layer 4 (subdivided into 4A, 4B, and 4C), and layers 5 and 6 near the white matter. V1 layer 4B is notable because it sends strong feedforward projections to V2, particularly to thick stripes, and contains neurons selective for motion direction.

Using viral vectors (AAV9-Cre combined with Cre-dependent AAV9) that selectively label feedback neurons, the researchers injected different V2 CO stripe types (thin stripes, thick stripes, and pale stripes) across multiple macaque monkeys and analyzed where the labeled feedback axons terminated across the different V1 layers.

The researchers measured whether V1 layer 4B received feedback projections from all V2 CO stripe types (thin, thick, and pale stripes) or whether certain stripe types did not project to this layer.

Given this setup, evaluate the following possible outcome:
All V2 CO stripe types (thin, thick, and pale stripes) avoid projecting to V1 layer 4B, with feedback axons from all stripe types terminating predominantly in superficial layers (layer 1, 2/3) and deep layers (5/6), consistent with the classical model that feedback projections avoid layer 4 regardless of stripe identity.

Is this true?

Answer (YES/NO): NO